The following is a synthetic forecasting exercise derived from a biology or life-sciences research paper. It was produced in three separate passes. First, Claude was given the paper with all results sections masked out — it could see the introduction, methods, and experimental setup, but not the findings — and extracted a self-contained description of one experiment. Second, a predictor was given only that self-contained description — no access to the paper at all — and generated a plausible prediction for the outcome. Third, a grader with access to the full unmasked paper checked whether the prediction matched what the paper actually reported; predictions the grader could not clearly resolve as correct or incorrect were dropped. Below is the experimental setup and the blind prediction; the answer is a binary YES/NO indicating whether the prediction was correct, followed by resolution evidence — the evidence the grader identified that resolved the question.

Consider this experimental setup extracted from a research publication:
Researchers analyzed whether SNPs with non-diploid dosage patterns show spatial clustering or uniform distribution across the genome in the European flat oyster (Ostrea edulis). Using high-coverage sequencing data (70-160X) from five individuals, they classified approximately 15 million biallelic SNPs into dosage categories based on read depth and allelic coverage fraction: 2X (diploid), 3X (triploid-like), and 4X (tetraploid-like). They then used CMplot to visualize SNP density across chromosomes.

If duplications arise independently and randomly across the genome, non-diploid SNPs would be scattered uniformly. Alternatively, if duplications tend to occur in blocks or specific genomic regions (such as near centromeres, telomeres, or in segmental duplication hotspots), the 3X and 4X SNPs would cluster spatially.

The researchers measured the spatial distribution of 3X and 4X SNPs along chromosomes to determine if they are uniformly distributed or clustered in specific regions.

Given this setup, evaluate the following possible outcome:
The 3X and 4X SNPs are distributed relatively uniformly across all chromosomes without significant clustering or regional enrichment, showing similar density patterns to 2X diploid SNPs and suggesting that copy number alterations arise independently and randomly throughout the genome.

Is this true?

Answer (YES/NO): NO